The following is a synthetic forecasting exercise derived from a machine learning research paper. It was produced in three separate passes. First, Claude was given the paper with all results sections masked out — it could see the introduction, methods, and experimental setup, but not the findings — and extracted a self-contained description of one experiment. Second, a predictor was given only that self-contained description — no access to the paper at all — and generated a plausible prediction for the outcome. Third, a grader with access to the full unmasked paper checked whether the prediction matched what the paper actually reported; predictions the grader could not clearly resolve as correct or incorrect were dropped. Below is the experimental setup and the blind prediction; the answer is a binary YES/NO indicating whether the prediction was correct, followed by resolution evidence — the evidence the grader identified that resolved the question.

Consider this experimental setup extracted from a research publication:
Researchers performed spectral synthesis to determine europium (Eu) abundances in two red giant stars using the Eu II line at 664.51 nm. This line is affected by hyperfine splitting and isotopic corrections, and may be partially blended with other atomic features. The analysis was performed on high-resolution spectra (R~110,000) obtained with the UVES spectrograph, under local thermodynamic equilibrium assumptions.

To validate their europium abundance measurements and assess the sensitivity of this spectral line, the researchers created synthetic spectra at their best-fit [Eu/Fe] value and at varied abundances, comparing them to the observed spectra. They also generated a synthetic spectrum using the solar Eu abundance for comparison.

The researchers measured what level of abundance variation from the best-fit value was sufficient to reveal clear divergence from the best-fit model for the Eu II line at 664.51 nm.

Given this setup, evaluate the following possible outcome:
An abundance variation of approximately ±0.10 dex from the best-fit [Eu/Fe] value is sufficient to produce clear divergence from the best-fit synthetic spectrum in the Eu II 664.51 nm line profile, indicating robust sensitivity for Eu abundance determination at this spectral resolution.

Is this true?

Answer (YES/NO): YES